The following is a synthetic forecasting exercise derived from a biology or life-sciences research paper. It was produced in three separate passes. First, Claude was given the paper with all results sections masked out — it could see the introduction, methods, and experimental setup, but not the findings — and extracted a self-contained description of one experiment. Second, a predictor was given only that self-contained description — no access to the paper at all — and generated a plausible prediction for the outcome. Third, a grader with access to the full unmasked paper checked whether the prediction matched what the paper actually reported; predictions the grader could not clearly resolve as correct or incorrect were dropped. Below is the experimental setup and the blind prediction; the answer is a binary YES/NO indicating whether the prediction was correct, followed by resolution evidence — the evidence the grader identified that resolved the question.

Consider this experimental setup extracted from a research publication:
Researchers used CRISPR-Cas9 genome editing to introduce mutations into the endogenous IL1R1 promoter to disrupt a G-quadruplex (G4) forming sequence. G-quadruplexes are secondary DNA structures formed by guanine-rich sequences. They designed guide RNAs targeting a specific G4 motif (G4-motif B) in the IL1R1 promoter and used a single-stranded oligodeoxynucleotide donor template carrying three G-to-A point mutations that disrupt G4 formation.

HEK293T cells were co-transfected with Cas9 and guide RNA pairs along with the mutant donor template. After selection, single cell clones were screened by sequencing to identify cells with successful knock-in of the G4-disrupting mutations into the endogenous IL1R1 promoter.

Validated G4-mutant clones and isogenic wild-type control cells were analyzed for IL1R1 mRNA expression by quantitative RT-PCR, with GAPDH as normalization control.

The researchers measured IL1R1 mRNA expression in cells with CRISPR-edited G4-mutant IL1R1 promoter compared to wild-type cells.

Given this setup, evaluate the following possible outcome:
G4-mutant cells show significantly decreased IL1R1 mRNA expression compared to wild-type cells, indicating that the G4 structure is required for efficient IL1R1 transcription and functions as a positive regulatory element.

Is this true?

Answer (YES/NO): YES